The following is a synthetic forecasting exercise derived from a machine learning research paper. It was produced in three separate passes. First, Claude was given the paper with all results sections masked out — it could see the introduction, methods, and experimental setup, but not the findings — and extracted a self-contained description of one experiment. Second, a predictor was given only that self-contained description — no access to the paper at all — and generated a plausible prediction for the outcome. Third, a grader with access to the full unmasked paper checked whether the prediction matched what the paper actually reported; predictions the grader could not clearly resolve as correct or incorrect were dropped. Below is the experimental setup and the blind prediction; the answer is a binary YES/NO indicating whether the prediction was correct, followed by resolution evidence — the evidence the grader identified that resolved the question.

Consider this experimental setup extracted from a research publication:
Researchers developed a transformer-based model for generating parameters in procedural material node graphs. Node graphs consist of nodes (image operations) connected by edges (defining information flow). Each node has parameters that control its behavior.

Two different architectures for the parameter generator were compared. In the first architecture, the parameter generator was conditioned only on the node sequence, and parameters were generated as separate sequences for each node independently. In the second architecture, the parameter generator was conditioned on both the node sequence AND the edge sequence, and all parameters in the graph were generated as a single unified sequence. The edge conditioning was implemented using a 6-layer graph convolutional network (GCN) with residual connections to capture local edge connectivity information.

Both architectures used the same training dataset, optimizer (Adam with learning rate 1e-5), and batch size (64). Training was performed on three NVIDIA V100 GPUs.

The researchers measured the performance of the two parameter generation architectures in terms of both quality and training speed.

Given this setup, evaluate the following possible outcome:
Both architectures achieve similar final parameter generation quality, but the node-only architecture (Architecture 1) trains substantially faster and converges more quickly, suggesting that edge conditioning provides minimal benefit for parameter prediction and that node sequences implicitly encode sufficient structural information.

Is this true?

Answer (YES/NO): NO